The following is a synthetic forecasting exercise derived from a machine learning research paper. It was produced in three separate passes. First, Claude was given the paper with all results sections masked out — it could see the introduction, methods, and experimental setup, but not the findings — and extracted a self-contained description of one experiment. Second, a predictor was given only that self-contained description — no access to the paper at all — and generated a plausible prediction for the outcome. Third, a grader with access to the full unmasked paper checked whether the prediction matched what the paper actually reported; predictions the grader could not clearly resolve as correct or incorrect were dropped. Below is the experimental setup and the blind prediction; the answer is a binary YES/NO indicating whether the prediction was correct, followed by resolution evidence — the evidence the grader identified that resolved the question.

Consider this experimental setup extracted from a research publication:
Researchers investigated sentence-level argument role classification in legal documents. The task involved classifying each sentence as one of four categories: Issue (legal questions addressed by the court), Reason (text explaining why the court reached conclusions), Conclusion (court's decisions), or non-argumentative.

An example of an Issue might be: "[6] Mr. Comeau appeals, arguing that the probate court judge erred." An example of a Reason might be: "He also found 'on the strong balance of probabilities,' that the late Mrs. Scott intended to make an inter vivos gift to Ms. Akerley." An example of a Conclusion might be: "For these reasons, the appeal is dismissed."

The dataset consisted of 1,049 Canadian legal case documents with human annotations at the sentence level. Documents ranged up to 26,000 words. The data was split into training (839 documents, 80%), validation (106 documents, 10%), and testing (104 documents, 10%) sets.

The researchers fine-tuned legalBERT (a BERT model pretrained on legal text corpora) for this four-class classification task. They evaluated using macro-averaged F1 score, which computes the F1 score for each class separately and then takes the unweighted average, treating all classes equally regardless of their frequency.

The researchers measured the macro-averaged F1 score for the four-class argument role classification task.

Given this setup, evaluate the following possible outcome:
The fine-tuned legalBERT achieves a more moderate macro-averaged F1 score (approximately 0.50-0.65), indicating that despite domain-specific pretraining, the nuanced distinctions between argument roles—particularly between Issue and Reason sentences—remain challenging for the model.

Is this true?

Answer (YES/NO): YES